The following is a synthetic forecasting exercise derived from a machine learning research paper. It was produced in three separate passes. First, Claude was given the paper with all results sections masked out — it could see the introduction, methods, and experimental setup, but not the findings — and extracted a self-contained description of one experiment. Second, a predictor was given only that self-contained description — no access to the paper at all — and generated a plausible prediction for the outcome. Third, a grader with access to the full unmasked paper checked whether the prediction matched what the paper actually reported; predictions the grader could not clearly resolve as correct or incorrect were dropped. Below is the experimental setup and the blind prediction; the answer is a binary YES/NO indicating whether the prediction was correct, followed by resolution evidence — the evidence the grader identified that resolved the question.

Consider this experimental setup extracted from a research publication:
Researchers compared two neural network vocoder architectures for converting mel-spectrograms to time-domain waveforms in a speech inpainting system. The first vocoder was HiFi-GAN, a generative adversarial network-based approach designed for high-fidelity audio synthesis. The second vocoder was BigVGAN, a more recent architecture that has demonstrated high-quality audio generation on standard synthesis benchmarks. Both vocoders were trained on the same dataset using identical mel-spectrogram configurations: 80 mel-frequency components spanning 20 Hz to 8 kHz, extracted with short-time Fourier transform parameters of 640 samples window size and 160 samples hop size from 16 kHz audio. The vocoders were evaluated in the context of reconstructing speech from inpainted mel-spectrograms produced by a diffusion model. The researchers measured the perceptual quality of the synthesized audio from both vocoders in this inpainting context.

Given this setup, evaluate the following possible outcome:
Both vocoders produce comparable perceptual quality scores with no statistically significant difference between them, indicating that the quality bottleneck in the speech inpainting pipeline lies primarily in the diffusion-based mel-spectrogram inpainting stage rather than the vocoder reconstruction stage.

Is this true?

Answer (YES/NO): NO